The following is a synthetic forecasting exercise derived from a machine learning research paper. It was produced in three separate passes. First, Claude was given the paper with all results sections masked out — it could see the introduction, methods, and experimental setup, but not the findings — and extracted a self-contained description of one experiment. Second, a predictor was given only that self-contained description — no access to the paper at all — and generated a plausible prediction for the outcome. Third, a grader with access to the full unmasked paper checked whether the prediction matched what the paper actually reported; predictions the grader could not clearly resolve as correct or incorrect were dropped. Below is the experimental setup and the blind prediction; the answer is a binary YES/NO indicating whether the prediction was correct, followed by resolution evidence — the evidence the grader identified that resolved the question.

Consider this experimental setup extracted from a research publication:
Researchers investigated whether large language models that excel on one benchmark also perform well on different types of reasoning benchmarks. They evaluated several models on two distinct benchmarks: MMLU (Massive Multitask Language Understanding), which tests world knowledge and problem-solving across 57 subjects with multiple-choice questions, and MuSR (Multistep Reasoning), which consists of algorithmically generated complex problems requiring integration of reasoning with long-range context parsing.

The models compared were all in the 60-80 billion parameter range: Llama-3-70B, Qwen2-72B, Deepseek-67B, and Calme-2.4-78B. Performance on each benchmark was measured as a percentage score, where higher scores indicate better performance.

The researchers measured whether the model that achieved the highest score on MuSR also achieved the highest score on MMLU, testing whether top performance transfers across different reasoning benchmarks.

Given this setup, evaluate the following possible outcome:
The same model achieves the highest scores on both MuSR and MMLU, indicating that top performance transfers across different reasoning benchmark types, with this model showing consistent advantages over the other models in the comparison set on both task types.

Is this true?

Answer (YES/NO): NO